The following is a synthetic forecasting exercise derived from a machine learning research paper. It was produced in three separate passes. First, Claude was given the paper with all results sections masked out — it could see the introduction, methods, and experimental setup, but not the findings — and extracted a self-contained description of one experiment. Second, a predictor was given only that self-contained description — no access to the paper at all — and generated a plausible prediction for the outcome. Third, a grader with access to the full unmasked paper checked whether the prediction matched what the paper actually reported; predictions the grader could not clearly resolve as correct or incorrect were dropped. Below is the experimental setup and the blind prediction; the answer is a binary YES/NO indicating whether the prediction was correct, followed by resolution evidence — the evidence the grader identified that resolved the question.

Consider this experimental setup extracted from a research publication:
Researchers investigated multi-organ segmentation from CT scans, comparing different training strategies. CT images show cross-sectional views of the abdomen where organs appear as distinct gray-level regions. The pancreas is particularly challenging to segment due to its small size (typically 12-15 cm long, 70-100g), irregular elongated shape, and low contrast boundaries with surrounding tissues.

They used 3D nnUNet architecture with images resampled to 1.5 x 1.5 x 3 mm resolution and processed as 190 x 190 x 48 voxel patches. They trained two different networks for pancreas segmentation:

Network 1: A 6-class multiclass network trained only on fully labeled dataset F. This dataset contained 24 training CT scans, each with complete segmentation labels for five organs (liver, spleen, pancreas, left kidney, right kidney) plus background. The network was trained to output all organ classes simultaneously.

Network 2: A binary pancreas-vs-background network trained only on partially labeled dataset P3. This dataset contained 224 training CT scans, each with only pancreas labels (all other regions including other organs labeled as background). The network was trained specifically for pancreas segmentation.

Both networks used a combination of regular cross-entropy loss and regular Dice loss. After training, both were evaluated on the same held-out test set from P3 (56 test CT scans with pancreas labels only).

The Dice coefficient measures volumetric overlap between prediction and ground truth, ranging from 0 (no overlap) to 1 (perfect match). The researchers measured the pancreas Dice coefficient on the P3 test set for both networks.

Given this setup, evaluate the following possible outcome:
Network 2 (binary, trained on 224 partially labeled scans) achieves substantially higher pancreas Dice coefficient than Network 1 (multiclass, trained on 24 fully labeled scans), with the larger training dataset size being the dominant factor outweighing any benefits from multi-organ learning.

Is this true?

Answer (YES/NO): NO